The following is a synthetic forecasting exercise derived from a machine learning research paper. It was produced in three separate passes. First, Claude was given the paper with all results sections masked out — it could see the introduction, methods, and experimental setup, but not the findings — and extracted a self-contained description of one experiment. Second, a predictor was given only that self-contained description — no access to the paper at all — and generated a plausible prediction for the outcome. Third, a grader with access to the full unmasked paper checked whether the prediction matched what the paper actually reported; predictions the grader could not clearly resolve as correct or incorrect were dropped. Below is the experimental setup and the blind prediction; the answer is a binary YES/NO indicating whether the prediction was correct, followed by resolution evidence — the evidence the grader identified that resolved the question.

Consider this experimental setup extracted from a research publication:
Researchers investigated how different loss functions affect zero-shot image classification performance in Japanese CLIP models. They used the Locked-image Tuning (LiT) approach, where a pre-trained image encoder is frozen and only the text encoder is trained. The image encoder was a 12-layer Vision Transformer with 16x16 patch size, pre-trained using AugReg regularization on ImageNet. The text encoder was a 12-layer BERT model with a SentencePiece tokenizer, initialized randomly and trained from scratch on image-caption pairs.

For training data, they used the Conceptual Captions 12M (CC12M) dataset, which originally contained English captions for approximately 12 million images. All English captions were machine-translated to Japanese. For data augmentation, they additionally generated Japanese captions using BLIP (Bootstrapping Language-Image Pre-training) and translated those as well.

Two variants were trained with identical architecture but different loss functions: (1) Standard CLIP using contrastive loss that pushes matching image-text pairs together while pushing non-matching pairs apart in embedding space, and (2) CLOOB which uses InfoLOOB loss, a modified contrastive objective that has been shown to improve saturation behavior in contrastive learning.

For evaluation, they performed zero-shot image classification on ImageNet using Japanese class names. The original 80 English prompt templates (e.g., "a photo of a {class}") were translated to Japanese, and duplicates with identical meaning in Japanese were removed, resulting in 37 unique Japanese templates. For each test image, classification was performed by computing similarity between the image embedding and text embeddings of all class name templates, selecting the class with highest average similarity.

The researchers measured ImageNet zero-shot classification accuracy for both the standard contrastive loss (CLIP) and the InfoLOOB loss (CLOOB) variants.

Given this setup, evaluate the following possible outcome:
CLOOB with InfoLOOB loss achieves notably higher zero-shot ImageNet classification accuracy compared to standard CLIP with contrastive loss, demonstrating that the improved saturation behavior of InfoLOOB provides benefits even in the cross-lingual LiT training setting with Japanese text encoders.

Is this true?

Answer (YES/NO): YES